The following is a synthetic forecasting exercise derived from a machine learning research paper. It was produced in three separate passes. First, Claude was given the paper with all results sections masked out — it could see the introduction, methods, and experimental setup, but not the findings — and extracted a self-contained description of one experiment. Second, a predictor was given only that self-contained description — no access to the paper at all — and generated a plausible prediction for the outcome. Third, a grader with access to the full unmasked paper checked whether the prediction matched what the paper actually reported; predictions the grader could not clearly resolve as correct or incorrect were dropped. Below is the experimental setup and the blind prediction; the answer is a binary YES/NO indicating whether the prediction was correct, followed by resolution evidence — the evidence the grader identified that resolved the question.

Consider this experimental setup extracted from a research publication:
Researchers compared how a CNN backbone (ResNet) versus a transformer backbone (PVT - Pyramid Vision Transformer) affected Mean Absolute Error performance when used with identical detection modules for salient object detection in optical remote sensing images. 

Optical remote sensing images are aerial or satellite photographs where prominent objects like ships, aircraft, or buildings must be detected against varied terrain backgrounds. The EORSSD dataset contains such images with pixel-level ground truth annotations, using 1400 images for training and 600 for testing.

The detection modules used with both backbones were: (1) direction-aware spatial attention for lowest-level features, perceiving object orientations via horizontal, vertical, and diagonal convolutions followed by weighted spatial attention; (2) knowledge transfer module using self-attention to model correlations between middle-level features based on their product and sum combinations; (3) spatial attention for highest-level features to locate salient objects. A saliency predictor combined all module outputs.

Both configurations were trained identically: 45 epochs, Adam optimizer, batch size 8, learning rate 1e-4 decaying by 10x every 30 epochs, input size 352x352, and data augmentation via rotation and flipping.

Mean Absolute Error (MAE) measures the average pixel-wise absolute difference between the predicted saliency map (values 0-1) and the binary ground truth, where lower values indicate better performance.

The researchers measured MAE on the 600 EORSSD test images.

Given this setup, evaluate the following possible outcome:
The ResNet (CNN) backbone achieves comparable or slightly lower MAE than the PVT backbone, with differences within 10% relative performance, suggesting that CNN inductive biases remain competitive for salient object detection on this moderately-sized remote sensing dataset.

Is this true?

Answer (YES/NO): NO